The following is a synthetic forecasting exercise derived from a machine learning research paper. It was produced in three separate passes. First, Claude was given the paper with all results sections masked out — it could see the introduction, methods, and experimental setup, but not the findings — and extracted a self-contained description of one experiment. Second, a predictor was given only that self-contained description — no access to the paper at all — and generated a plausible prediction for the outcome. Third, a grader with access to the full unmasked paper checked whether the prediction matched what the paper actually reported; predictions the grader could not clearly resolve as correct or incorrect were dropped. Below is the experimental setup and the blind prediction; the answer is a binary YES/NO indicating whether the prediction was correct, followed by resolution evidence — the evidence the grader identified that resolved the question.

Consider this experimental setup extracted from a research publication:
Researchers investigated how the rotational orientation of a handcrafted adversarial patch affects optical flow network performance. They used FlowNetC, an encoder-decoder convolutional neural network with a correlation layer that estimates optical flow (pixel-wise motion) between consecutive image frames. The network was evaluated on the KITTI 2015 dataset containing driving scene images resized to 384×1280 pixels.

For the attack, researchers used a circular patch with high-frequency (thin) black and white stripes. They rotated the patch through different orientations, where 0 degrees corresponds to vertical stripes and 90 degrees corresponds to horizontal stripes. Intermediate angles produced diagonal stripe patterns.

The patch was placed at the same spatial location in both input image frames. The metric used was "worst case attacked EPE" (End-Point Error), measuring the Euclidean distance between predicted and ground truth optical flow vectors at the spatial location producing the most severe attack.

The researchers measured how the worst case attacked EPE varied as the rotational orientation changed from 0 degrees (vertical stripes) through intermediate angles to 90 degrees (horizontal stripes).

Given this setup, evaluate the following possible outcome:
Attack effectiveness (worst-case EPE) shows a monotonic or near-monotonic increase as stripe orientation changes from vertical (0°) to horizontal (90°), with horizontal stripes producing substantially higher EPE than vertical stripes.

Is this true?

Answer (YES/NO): NO